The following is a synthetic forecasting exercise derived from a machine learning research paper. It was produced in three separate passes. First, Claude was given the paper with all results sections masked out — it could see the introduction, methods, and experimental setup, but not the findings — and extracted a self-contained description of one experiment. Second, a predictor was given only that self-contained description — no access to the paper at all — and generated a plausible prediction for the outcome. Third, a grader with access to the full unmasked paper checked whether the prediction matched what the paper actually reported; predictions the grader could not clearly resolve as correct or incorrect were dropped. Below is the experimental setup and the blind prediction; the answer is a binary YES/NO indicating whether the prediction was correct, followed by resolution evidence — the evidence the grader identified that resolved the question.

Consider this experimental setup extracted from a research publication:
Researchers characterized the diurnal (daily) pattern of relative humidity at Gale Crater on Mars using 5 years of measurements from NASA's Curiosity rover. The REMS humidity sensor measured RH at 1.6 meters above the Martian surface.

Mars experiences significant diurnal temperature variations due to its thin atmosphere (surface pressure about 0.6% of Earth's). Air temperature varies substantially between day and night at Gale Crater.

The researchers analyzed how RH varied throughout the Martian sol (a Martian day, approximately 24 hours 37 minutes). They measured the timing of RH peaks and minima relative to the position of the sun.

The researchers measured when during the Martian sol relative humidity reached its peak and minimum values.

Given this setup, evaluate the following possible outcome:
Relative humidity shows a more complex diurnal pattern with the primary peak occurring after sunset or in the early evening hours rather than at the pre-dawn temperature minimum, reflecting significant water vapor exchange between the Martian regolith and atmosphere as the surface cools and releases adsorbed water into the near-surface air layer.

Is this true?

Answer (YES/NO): NO